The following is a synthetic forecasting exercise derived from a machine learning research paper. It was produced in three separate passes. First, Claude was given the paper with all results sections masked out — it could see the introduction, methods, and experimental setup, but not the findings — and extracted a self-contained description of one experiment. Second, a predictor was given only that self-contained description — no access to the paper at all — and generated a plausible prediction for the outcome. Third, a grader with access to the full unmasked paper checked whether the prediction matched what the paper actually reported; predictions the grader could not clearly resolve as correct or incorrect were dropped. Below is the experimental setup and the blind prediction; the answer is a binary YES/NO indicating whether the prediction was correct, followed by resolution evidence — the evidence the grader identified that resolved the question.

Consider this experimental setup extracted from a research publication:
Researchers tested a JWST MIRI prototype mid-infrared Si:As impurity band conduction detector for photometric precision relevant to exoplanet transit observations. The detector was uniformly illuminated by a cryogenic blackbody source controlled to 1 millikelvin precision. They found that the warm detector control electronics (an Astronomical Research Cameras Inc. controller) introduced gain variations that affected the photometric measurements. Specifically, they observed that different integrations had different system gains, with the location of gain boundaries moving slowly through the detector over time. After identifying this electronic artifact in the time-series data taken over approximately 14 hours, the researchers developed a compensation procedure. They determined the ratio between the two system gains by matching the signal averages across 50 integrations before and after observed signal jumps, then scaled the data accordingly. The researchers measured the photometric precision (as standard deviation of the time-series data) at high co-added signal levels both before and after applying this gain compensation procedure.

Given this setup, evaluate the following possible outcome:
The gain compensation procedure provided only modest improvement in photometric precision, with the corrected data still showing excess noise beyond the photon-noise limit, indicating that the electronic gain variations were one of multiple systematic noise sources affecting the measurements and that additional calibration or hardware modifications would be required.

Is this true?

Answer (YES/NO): YES